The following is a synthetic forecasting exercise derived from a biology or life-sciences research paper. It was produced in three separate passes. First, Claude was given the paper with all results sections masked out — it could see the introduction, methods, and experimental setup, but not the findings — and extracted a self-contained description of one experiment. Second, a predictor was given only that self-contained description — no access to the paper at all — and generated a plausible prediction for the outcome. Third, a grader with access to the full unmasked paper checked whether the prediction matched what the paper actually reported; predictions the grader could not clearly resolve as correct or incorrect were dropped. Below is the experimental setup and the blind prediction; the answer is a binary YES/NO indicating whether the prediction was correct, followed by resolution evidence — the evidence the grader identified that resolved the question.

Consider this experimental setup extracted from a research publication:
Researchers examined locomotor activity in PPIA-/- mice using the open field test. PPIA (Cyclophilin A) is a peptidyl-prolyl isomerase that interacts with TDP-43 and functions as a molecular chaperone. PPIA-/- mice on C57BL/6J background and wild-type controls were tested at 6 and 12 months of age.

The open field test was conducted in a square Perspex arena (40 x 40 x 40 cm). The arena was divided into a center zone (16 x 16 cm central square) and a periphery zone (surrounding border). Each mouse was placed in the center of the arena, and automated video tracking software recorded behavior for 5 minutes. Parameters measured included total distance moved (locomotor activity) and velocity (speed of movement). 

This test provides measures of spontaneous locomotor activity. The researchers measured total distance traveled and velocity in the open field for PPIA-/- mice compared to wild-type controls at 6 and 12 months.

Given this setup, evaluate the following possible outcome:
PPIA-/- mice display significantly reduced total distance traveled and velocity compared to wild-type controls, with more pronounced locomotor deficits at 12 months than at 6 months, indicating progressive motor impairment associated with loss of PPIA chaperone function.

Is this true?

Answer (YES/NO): NO